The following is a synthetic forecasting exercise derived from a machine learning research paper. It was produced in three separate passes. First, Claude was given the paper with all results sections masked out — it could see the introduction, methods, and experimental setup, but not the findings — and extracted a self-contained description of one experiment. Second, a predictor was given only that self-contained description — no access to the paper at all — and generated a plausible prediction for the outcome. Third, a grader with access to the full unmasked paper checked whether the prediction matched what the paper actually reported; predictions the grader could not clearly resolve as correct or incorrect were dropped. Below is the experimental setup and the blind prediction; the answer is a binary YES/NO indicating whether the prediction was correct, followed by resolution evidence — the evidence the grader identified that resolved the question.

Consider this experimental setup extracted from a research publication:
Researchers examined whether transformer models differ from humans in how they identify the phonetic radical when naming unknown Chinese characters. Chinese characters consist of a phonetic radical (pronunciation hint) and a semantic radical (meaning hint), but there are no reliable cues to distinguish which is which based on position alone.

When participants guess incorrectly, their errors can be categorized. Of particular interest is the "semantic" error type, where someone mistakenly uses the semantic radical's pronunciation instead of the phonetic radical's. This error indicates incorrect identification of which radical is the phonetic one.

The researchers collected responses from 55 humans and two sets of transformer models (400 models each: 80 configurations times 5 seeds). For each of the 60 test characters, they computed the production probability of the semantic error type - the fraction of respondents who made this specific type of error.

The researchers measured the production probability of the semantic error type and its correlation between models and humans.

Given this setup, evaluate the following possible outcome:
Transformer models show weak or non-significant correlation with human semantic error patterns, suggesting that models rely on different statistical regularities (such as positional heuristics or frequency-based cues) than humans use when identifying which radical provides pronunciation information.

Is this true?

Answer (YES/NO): YES